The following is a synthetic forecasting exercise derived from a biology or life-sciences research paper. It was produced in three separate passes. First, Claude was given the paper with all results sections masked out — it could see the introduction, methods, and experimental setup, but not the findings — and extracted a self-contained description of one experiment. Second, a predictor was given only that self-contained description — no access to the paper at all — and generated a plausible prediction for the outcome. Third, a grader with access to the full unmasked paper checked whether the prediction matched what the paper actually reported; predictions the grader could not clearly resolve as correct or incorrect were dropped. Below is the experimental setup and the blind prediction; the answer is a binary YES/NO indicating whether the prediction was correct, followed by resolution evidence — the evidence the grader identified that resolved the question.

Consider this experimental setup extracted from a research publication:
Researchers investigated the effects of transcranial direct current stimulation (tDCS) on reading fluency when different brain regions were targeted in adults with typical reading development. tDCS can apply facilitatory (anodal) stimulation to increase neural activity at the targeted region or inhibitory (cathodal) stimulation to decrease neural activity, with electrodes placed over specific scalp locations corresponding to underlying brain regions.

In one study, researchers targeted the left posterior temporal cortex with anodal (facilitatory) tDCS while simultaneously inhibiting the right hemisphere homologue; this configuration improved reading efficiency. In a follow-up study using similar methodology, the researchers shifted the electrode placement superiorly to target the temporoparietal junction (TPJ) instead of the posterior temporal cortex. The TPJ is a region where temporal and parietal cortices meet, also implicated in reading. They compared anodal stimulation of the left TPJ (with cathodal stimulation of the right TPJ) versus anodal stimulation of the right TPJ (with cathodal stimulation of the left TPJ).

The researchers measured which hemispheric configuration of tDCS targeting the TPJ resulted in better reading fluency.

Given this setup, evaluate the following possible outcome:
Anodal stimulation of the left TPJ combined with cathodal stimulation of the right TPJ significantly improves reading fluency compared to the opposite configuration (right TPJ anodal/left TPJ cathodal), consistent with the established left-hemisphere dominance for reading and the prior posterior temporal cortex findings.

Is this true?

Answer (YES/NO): NO